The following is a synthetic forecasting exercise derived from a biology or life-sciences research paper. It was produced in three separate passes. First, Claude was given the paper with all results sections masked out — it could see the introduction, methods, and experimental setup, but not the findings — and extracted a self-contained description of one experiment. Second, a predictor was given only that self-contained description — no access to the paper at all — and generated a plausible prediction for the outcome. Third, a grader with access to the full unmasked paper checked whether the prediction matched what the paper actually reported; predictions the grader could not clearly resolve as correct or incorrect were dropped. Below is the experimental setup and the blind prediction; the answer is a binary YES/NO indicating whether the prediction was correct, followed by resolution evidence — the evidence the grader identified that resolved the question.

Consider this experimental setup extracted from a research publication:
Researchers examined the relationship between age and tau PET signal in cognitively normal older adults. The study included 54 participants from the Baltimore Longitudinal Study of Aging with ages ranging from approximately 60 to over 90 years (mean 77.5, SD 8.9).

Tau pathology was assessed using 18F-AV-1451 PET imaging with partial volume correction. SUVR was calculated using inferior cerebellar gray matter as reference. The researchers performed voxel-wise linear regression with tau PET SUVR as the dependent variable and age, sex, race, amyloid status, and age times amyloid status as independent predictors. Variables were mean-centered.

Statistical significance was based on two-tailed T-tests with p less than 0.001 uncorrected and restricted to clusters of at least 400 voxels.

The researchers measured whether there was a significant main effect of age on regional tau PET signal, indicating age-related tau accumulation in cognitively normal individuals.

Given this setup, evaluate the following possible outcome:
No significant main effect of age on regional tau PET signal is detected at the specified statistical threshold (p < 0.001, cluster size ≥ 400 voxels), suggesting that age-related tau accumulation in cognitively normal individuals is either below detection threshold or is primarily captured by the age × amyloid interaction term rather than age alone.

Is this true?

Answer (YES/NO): YES